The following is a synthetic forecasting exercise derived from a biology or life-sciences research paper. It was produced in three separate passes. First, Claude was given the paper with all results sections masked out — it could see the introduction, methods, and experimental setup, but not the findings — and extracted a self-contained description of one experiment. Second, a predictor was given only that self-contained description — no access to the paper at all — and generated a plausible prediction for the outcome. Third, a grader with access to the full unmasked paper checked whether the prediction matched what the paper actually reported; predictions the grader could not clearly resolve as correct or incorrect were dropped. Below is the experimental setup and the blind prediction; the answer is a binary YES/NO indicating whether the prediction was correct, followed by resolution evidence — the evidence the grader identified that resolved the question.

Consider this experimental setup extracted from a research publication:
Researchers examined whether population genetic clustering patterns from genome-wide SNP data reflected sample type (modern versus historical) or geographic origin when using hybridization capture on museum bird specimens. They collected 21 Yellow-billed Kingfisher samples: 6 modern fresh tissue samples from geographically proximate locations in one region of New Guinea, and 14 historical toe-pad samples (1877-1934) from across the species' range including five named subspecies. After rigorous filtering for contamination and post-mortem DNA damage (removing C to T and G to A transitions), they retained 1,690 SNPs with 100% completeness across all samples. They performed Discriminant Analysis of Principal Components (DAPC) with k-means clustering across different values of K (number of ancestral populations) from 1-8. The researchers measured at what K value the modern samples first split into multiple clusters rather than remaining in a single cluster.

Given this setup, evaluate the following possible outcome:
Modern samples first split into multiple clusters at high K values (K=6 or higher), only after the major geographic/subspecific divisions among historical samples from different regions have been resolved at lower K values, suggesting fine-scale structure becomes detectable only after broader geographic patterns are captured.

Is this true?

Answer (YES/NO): NO